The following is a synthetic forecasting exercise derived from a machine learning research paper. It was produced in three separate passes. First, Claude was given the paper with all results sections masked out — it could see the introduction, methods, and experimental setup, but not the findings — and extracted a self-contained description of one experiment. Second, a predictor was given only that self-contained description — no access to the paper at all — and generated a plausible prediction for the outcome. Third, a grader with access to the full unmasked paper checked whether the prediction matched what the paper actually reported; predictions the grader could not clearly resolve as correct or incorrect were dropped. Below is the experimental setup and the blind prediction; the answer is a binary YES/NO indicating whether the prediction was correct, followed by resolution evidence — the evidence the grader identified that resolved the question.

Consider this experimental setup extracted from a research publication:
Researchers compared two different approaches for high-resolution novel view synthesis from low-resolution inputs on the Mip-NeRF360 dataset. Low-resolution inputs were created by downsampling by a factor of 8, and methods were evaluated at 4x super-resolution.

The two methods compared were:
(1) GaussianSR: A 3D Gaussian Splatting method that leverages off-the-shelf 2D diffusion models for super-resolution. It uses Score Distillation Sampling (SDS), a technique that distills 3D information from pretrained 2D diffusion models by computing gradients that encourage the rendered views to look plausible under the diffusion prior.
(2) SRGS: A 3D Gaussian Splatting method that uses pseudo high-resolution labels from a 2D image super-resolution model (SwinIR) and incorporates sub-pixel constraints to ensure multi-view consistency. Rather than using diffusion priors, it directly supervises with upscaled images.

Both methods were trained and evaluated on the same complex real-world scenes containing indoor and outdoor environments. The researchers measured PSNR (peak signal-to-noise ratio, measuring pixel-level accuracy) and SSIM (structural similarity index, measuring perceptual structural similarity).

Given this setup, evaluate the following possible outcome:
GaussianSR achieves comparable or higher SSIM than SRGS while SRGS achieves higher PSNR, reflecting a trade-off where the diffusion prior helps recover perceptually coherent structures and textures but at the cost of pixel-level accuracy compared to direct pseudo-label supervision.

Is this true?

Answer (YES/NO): NO